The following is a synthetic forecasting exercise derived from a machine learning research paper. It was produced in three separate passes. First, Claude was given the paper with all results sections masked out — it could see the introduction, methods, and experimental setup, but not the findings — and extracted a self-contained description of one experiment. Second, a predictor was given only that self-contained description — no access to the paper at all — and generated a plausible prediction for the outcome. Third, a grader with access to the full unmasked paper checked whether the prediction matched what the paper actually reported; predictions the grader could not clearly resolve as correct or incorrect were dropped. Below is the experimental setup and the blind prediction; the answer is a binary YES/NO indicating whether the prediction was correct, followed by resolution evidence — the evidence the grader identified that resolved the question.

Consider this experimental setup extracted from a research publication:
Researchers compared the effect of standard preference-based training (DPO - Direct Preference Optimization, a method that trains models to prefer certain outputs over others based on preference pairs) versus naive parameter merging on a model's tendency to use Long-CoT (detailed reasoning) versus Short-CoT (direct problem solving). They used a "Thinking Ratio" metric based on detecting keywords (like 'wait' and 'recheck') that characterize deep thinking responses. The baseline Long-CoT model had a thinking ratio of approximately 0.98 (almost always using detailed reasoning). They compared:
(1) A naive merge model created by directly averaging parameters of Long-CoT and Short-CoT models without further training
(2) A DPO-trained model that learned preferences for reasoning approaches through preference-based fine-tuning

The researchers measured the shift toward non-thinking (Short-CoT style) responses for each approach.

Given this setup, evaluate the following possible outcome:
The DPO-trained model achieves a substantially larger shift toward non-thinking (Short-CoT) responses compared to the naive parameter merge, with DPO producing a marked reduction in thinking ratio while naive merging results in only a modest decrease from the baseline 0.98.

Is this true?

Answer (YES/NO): NO